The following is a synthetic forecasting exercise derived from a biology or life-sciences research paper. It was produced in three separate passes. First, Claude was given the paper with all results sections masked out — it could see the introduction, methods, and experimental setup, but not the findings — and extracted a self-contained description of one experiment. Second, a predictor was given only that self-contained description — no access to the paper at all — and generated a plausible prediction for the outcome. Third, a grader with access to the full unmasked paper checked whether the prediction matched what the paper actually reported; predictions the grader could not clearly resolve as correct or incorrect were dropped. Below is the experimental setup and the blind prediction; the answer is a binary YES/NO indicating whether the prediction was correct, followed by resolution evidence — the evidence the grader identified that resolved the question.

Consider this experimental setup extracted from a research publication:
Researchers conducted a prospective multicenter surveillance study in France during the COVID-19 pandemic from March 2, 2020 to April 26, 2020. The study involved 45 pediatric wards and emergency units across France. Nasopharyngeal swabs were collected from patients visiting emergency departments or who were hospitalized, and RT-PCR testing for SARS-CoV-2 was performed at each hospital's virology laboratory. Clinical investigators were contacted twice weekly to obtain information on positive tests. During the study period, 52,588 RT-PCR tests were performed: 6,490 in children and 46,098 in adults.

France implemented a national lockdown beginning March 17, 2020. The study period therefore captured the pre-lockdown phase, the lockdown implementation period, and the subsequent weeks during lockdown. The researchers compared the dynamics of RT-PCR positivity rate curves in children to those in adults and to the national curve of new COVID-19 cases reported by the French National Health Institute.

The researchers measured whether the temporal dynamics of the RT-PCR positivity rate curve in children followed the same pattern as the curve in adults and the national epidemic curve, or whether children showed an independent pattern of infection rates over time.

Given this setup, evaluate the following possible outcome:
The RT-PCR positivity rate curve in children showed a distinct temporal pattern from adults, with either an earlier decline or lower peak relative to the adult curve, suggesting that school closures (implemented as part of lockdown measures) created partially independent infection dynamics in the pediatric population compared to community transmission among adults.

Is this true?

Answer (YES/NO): NO